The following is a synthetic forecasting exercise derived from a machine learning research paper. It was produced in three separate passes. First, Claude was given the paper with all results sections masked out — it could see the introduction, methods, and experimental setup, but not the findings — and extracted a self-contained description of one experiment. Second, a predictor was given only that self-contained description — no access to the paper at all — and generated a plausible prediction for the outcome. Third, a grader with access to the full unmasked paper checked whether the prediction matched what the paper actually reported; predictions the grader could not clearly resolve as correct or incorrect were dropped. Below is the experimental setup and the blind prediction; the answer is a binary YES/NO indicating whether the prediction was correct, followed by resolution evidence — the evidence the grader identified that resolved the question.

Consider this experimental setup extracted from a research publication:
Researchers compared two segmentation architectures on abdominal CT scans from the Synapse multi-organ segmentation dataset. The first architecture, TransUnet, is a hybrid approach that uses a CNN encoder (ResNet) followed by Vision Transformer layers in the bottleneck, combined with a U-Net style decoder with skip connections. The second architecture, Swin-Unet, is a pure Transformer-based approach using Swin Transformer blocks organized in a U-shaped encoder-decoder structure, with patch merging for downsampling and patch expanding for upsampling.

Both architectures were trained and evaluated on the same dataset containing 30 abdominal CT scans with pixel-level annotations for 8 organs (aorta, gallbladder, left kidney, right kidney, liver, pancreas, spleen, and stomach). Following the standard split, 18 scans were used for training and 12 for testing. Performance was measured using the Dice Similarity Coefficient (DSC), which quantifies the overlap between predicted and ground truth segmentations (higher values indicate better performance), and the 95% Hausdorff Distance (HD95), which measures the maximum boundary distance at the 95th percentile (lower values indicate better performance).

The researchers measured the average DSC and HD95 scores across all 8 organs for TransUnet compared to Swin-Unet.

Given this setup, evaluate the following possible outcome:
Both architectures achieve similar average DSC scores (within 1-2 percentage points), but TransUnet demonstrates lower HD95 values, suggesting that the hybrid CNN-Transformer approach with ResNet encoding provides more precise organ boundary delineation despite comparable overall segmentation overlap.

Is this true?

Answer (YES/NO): NO